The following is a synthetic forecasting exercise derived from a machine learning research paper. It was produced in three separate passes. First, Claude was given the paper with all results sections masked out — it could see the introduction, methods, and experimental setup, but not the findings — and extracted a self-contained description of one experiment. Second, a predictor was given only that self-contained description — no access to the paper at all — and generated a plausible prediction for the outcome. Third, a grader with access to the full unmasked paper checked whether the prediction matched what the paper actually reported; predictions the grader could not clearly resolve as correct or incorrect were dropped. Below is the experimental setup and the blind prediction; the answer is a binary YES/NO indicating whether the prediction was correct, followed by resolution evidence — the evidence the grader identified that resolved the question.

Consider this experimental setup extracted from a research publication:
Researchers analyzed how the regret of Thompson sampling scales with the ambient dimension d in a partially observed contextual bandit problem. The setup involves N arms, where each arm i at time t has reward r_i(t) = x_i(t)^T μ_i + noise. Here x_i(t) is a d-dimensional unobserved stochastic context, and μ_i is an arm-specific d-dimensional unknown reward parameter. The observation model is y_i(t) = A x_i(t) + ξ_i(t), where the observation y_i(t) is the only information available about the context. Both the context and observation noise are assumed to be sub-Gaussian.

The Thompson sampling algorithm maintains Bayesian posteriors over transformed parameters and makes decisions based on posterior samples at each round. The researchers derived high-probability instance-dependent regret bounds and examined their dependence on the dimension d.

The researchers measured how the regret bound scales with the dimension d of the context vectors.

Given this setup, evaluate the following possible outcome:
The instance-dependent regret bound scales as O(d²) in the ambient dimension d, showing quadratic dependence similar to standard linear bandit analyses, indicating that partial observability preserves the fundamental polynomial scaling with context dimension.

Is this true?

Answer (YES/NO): NO